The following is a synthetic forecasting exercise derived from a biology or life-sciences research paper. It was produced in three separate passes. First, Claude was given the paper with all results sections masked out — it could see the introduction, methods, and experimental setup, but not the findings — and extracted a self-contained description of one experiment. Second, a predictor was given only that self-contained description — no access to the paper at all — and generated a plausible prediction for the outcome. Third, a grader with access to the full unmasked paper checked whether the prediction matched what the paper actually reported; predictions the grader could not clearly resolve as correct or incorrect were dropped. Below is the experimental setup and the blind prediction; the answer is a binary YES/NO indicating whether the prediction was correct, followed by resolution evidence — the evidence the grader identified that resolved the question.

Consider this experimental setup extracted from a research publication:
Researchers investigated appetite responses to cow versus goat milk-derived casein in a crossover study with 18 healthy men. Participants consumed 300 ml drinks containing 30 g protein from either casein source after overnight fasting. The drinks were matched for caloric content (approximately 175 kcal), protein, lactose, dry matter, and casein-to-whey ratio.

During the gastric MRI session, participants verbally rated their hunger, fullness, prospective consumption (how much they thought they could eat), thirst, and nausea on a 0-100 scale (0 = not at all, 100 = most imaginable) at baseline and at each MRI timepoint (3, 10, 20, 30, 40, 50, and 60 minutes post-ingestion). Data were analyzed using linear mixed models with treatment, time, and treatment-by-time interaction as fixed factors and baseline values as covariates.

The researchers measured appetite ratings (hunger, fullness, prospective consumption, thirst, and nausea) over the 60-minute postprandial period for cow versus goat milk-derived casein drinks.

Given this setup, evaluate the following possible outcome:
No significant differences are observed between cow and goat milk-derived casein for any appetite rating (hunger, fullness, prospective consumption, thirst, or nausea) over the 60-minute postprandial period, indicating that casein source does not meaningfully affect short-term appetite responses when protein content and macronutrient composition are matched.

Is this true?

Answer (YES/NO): NO